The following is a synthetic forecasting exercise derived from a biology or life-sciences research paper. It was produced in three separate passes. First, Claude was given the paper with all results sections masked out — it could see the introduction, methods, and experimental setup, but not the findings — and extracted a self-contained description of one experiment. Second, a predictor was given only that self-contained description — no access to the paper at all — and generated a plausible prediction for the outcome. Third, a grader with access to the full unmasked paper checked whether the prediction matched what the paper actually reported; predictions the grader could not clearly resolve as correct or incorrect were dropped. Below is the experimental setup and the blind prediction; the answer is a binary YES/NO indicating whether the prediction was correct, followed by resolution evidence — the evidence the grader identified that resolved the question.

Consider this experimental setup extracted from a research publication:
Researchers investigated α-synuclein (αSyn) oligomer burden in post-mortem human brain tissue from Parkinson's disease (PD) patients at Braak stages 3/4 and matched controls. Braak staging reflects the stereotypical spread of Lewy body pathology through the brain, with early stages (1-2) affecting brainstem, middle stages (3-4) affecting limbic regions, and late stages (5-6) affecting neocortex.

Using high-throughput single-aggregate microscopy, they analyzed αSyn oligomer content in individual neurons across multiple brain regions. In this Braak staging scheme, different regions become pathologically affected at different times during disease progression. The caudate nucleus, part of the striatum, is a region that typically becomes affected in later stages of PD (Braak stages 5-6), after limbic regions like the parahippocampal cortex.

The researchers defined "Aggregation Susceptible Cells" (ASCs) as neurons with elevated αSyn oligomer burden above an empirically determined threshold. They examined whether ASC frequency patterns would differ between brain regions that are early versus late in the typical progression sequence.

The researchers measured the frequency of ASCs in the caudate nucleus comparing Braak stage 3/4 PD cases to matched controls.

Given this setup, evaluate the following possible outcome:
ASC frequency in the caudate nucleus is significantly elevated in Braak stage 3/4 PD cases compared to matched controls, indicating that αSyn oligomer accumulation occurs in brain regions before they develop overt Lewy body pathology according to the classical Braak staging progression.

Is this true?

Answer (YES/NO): NO